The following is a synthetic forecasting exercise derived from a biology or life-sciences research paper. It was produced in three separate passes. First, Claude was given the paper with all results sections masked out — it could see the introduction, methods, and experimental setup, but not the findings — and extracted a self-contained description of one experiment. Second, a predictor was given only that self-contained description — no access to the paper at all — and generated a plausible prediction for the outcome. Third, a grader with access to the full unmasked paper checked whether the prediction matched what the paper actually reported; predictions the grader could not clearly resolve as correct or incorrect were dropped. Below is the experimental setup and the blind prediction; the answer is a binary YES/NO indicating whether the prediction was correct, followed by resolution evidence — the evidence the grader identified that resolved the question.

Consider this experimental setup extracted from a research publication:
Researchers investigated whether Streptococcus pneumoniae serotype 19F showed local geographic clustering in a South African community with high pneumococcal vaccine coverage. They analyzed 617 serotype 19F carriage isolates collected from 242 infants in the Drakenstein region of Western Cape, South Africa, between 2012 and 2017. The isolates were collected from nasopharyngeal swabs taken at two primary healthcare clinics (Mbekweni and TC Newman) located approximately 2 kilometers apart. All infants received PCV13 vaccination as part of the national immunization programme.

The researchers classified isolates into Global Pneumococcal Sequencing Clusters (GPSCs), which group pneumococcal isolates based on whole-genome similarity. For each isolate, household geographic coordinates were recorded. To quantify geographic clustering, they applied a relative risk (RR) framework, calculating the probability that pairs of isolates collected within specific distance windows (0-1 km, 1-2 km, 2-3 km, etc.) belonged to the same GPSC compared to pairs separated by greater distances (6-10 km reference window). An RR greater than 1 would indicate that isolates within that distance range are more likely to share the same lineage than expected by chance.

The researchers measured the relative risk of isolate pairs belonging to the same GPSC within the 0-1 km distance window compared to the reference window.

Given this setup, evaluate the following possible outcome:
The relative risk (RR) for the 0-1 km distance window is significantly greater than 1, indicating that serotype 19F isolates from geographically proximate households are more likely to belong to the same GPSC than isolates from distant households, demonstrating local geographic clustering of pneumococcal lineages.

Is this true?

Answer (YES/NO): YES